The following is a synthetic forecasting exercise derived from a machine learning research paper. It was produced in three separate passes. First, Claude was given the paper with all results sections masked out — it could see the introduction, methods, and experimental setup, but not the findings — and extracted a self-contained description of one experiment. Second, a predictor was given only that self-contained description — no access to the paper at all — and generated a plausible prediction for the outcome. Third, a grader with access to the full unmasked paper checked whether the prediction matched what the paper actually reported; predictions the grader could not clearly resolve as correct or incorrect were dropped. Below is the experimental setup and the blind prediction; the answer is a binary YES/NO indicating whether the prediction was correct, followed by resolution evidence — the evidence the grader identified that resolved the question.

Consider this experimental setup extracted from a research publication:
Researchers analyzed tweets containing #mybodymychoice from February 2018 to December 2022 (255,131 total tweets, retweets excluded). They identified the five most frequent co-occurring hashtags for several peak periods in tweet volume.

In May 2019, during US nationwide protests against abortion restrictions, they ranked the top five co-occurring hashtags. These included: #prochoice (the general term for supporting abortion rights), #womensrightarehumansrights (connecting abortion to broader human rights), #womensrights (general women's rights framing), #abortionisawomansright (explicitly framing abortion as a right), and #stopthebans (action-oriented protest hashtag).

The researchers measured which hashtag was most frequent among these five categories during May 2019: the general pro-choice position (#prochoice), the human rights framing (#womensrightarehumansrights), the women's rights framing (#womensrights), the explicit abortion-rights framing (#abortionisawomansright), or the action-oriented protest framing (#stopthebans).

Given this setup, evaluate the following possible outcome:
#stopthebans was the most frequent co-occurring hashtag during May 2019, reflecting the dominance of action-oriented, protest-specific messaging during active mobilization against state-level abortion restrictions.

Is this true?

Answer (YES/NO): NO